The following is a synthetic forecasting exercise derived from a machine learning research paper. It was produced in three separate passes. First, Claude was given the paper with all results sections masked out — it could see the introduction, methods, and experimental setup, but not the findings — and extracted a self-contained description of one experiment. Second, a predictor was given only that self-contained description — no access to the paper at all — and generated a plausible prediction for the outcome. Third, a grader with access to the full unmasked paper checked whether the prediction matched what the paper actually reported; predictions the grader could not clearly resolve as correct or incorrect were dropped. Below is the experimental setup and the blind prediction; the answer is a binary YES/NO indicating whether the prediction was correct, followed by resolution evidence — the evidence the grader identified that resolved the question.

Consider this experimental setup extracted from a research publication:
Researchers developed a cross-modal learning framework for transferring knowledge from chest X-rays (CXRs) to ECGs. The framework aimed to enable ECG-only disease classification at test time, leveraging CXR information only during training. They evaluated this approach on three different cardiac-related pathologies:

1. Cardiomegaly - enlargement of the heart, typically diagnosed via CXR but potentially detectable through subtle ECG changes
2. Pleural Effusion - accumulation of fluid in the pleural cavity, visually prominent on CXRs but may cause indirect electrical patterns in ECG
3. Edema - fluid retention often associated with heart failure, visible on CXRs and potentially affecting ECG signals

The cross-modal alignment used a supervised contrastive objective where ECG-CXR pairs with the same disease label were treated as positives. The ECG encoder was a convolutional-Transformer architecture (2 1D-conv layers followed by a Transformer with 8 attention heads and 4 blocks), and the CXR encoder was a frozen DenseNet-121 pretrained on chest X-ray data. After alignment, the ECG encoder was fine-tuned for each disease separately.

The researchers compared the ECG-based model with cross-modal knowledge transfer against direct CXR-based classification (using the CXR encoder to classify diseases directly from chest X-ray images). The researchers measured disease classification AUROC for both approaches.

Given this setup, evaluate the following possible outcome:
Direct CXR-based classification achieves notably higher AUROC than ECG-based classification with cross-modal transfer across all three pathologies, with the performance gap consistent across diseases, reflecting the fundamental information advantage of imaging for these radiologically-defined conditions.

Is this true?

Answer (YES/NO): NO